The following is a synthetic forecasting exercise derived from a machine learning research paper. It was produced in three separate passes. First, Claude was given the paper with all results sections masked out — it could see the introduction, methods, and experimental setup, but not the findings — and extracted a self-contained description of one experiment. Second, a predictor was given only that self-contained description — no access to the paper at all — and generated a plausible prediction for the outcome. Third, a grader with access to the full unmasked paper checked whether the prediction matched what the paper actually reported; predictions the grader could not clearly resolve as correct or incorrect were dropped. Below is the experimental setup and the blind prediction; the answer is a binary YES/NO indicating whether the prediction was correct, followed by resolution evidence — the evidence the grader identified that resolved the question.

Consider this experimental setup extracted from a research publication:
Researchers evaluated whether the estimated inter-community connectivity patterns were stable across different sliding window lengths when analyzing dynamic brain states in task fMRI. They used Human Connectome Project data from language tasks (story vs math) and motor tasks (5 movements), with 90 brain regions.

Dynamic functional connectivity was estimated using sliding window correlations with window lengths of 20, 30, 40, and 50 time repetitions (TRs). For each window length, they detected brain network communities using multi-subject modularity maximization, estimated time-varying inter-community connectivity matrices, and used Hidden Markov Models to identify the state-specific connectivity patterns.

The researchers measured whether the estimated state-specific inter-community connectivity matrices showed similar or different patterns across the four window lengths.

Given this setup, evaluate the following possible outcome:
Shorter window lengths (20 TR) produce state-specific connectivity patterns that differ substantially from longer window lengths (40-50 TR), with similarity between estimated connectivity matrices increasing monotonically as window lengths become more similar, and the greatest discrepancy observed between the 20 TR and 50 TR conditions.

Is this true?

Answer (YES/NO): NO